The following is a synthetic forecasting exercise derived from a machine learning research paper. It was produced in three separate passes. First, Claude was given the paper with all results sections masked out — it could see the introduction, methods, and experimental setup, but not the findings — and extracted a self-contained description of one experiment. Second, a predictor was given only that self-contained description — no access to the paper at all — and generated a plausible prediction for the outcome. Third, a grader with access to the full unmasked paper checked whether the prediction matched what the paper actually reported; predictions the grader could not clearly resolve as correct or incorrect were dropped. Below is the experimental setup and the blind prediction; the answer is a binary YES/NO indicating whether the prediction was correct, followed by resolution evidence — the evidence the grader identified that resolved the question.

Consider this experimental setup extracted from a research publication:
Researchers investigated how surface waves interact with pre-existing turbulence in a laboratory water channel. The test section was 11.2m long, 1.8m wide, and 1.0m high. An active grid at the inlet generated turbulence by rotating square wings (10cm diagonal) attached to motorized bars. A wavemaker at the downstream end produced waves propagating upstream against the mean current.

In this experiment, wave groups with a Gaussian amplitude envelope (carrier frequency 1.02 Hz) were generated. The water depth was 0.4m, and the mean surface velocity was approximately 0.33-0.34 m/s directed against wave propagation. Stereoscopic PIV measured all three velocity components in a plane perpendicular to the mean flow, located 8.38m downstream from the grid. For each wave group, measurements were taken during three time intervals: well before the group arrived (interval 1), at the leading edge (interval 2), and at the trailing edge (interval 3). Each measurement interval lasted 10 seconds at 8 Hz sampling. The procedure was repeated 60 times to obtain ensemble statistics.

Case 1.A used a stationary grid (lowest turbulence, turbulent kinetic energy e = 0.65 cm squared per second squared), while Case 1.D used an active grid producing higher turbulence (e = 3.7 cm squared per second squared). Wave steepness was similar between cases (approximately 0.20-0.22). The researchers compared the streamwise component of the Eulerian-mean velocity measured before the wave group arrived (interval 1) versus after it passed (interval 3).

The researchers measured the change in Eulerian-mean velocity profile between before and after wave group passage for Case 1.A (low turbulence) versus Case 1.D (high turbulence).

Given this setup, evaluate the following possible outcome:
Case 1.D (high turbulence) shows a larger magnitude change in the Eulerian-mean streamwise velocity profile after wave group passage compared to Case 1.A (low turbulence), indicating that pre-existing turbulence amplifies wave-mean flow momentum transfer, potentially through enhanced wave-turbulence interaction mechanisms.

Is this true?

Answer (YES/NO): YES